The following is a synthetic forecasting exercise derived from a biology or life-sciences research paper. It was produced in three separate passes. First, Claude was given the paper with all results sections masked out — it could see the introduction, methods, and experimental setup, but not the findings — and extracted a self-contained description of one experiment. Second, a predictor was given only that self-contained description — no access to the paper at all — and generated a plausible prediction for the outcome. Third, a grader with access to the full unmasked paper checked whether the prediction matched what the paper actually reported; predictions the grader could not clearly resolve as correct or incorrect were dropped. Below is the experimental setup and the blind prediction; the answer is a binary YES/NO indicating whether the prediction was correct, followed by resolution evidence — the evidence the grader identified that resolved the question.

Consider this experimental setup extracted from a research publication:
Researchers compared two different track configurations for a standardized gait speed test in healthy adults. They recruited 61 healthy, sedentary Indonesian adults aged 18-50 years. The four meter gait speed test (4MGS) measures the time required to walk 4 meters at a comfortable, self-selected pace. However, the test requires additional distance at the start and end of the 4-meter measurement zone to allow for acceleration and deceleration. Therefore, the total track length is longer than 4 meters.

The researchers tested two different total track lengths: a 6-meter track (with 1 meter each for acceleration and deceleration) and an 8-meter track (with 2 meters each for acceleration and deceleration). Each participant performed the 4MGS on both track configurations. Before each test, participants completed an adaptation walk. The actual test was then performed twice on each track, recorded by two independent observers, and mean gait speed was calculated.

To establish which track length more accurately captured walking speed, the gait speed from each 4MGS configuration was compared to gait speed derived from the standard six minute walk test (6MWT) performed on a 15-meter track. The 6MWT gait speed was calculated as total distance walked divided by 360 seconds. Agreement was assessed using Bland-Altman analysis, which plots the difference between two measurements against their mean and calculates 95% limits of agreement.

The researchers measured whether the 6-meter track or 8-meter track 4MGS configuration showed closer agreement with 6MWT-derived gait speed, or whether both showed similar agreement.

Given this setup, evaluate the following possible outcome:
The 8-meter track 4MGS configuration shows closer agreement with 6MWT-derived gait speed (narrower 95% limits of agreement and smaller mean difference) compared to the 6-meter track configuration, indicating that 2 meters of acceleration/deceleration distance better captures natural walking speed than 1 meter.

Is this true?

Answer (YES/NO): NO